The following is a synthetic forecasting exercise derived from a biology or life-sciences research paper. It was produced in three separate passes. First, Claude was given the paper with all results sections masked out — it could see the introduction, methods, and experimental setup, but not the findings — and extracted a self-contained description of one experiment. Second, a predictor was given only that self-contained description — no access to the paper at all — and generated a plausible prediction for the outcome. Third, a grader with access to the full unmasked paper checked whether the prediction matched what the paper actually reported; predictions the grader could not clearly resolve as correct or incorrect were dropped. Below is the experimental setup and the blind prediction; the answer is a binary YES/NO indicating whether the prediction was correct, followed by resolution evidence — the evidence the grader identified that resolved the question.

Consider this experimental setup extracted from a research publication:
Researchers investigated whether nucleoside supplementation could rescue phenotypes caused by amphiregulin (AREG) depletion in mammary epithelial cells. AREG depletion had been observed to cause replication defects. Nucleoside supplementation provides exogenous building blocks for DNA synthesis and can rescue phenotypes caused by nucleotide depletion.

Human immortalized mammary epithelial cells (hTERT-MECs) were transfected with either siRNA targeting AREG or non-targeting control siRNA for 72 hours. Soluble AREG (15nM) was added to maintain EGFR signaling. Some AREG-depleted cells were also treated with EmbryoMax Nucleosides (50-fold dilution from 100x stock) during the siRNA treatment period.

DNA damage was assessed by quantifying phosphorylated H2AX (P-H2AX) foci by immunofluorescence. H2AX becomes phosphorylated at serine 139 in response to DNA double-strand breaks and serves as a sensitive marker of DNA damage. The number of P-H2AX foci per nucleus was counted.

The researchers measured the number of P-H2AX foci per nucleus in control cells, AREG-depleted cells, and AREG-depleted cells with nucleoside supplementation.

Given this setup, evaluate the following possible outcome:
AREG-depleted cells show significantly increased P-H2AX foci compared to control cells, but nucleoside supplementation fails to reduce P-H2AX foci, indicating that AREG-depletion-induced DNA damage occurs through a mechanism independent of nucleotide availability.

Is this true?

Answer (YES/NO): NO